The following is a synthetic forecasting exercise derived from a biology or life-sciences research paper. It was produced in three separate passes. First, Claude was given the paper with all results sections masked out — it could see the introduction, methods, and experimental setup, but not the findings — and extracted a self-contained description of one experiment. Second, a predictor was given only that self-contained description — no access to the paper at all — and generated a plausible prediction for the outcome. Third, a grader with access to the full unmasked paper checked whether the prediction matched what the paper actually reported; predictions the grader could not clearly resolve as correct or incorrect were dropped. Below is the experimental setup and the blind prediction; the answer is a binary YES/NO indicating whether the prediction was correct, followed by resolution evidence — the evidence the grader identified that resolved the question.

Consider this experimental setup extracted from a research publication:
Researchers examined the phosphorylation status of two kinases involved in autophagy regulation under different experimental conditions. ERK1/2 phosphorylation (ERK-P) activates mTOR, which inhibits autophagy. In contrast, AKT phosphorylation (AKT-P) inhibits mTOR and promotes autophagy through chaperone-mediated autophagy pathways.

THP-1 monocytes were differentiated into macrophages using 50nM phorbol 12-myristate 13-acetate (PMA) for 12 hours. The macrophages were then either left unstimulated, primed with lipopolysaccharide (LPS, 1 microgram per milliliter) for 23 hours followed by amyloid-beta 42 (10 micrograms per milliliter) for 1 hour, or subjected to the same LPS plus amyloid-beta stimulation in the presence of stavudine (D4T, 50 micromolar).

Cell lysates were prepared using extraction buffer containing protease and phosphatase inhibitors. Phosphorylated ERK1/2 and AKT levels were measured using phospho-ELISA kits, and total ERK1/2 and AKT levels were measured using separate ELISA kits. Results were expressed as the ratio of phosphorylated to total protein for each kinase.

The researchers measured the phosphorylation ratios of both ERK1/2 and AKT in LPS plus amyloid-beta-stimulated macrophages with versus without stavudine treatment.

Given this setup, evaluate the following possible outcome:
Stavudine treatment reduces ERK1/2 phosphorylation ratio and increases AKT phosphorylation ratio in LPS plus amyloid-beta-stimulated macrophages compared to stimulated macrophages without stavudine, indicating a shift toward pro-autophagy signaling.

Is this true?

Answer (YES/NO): YES